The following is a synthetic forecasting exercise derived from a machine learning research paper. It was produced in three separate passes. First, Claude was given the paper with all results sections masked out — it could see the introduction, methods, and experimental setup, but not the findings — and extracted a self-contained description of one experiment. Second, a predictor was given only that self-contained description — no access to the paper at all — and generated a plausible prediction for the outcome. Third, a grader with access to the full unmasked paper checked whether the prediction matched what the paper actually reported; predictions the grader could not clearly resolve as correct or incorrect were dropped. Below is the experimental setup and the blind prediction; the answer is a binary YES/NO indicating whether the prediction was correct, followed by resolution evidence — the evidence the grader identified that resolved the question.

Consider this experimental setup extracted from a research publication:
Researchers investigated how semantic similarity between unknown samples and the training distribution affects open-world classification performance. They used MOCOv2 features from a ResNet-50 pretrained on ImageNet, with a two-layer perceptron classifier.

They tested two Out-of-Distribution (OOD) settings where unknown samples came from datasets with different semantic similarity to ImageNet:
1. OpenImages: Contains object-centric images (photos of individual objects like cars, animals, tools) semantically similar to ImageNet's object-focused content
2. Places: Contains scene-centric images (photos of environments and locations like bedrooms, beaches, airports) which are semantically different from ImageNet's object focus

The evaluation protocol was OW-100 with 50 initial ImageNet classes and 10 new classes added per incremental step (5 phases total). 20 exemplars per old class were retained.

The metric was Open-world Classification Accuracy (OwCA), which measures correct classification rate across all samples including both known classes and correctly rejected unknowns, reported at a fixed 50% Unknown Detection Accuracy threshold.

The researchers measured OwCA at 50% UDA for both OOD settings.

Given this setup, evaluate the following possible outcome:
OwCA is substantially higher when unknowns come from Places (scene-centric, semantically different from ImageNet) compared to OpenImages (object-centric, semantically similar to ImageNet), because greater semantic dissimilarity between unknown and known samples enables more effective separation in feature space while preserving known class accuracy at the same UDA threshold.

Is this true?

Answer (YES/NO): NO